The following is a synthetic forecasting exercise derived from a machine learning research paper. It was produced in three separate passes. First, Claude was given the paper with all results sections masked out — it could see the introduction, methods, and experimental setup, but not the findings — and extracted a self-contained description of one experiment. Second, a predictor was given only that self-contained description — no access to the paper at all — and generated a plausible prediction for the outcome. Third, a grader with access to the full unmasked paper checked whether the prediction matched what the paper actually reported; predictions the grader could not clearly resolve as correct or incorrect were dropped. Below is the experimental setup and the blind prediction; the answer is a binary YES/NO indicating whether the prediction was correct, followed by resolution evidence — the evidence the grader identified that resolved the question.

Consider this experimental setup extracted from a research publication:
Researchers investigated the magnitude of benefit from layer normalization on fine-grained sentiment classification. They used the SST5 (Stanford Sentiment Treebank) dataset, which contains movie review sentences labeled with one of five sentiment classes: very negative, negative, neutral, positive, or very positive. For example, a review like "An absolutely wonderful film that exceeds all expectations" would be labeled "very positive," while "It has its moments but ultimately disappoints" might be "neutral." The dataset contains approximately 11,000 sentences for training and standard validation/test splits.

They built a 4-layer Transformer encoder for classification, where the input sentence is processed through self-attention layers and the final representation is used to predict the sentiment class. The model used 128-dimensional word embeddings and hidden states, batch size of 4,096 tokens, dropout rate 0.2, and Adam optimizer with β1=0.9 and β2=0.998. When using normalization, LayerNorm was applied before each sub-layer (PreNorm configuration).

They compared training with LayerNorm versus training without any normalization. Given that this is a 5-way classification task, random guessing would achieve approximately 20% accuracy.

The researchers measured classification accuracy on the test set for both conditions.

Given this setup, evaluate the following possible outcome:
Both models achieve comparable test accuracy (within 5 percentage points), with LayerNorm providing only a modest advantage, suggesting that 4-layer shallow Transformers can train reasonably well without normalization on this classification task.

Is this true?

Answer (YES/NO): YES